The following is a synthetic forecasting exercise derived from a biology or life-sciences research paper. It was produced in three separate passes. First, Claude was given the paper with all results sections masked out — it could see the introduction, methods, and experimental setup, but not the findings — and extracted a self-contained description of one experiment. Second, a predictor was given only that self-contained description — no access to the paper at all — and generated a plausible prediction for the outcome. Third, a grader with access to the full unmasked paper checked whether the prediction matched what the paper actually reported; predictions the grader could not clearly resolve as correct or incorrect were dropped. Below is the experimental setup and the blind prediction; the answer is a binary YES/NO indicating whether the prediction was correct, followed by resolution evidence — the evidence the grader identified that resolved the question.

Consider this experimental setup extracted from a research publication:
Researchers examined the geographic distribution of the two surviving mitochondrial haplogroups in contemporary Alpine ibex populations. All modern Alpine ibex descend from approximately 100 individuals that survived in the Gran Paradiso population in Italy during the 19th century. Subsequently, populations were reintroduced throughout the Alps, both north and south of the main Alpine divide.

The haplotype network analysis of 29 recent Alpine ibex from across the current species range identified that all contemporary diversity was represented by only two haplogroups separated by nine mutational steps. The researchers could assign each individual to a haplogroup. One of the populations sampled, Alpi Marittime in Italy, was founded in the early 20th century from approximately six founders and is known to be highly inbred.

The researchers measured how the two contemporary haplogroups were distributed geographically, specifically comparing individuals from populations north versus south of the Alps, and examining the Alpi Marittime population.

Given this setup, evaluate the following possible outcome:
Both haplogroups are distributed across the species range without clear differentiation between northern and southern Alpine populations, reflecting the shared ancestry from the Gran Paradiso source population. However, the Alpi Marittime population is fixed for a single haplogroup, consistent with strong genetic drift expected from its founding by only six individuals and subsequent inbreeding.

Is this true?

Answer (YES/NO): NO